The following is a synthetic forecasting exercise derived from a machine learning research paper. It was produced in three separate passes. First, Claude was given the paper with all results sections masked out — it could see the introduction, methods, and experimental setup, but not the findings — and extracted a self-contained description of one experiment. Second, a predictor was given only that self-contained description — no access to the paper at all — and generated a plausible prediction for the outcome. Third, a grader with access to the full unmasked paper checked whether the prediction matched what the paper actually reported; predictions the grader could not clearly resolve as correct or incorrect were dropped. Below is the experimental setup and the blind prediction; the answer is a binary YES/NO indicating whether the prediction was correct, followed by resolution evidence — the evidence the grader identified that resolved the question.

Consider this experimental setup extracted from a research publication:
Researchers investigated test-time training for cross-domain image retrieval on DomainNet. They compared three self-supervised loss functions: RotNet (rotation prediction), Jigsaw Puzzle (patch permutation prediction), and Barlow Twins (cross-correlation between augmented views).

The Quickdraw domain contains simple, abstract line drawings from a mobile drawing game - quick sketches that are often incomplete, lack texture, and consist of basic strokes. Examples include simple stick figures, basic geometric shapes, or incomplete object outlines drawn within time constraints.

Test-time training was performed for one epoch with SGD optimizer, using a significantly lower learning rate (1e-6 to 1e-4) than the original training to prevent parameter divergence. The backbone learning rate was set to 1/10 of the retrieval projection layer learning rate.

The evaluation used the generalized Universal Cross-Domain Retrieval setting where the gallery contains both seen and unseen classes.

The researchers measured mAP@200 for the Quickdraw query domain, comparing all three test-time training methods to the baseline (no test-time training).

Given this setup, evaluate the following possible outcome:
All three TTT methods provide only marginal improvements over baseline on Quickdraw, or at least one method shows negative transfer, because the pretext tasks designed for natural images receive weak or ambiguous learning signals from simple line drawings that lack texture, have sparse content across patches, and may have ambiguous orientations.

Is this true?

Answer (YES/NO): YES